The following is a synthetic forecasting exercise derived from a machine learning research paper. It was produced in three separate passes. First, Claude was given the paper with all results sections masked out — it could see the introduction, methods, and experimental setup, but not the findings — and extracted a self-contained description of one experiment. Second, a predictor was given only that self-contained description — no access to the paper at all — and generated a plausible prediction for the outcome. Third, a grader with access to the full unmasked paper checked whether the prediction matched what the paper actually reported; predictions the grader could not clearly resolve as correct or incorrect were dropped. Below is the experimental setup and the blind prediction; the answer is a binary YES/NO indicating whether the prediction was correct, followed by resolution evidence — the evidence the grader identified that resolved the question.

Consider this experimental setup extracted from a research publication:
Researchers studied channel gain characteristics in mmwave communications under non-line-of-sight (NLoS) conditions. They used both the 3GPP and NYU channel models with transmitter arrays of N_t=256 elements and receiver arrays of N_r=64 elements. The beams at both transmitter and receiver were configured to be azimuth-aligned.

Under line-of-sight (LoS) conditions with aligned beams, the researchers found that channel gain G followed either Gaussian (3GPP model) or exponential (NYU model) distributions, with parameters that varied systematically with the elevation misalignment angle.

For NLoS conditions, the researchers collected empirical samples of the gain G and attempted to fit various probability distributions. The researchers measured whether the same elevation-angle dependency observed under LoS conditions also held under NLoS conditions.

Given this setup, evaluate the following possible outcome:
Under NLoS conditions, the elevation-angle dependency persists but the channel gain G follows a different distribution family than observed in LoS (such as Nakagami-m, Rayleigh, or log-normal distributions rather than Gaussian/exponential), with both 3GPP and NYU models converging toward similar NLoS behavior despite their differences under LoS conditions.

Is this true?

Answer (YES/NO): NO